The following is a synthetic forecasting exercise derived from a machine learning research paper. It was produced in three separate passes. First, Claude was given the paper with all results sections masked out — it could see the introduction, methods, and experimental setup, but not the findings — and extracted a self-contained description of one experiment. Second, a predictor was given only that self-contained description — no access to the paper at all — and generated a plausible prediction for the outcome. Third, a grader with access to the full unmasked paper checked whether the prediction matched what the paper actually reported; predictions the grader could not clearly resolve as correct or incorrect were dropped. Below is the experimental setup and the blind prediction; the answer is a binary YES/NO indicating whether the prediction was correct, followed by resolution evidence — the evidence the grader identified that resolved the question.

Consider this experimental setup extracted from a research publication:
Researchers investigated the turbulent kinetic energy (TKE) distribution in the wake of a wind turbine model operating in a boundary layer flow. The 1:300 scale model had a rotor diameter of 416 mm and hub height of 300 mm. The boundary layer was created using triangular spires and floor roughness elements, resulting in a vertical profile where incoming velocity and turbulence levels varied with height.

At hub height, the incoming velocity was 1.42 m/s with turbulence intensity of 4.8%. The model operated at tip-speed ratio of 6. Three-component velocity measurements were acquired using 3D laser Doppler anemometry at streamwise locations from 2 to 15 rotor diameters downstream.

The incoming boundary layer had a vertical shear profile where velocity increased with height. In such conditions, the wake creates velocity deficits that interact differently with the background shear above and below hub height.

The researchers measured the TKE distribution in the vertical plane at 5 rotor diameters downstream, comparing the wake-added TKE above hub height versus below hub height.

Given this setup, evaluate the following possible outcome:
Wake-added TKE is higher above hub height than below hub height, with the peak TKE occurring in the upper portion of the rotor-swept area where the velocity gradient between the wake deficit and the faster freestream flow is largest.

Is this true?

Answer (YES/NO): YES